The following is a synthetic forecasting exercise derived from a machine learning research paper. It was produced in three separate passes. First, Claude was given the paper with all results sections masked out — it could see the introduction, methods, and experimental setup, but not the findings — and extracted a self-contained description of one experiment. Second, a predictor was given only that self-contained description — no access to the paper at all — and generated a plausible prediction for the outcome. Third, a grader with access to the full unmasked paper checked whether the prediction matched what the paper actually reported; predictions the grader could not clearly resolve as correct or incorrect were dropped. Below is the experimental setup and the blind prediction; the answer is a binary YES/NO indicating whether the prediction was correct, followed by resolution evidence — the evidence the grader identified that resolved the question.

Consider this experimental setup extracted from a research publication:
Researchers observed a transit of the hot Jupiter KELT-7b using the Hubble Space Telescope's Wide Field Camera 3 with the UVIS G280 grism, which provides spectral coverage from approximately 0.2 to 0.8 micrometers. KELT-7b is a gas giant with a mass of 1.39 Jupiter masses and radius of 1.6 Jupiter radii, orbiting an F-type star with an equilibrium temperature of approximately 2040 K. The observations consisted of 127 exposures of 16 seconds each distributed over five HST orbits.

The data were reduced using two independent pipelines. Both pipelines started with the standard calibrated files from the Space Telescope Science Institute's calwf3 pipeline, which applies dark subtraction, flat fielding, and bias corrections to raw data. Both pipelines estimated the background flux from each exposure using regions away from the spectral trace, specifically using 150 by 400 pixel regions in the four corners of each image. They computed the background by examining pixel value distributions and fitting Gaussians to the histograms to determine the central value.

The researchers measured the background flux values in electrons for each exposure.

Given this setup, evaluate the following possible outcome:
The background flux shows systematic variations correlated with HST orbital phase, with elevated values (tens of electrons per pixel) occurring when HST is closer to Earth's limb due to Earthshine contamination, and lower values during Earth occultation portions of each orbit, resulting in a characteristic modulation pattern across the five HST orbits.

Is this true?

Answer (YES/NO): NO